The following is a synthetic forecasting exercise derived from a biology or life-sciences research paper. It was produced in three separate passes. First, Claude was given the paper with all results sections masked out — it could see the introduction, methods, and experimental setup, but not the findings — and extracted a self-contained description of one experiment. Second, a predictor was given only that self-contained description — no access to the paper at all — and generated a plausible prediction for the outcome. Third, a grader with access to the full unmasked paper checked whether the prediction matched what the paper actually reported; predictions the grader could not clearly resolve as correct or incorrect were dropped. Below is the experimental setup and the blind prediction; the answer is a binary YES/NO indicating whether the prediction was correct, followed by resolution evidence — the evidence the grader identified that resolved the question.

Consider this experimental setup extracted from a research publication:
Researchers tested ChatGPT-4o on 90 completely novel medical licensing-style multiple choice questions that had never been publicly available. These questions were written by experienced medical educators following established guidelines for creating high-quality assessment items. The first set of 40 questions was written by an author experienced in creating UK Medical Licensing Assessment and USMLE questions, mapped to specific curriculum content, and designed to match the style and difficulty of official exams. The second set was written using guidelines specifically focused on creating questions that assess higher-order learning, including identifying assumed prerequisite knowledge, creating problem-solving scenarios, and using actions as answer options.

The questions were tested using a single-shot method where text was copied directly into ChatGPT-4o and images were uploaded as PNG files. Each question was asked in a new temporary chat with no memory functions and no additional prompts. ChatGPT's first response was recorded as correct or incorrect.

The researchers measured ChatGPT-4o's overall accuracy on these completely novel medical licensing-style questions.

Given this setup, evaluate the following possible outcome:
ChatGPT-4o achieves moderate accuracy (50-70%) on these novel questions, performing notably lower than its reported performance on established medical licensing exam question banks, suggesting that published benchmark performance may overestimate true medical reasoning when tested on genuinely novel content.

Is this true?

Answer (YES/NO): NO